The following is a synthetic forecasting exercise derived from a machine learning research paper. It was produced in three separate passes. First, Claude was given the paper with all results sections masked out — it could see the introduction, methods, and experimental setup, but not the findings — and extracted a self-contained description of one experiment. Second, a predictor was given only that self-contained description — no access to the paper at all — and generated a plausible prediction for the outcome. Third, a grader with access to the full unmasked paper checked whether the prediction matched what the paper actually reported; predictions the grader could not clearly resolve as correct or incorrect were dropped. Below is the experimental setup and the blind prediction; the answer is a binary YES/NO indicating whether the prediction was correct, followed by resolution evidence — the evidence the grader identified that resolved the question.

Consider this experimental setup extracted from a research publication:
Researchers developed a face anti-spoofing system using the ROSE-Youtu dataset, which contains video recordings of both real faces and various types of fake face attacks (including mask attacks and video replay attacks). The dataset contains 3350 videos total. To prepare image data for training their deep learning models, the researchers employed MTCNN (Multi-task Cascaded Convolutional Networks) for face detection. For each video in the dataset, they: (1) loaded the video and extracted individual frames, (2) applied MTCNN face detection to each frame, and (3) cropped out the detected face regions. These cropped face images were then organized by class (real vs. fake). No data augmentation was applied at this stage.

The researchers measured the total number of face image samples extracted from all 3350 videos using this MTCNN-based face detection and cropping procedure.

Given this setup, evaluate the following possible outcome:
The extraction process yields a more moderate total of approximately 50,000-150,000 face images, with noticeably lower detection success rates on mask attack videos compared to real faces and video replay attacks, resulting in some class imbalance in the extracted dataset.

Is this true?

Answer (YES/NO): NO